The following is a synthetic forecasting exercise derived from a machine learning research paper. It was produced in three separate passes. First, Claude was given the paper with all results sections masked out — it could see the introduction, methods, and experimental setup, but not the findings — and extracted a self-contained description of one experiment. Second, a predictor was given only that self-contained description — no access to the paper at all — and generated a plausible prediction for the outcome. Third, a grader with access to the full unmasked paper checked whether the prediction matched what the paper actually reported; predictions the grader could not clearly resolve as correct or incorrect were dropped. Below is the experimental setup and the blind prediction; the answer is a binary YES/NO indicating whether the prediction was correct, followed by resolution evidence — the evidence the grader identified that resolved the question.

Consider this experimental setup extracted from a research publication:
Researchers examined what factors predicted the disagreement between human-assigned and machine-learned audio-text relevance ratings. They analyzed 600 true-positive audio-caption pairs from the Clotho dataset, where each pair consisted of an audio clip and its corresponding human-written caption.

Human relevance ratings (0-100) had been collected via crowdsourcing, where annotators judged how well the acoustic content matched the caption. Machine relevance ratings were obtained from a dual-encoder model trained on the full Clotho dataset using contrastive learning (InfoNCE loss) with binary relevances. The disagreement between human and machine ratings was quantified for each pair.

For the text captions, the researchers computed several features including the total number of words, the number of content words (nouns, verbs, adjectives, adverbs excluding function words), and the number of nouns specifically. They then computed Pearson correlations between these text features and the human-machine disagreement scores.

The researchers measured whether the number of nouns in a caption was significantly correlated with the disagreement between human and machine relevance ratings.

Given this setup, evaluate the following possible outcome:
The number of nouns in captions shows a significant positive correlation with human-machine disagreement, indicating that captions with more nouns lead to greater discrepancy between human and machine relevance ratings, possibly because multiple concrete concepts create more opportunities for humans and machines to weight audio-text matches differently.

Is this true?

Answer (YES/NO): YES